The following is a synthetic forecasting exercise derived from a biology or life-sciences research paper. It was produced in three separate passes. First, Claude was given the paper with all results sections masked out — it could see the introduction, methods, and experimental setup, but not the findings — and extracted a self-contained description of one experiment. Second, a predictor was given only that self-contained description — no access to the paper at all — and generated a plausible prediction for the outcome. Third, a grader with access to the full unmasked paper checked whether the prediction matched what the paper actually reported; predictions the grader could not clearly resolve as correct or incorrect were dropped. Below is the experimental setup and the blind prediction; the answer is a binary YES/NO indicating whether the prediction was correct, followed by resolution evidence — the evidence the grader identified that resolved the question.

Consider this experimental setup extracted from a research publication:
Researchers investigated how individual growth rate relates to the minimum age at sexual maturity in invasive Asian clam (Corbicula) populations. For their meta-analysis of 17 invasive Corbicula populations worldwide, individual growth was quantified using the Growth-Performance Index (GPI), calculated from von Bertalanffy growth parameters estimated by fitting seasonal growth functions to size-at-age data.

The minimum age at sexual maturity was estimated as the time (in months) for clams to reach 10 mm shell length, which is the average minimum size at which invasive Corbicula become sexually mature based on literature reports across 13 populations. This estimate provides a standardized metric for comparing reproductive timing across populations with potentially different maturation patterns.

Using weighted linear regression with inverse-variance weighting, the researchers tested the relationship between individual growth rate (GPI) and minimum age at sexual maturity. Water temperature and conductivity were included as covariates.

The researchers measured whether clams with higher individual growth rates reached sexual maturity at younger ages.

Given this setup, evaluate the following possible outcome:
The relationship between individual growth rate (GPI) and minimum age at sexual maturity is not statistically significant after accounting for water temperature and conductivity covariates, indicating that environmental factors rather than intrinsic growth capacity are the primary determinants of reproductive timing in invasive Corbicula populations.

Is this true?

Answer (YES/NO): NO